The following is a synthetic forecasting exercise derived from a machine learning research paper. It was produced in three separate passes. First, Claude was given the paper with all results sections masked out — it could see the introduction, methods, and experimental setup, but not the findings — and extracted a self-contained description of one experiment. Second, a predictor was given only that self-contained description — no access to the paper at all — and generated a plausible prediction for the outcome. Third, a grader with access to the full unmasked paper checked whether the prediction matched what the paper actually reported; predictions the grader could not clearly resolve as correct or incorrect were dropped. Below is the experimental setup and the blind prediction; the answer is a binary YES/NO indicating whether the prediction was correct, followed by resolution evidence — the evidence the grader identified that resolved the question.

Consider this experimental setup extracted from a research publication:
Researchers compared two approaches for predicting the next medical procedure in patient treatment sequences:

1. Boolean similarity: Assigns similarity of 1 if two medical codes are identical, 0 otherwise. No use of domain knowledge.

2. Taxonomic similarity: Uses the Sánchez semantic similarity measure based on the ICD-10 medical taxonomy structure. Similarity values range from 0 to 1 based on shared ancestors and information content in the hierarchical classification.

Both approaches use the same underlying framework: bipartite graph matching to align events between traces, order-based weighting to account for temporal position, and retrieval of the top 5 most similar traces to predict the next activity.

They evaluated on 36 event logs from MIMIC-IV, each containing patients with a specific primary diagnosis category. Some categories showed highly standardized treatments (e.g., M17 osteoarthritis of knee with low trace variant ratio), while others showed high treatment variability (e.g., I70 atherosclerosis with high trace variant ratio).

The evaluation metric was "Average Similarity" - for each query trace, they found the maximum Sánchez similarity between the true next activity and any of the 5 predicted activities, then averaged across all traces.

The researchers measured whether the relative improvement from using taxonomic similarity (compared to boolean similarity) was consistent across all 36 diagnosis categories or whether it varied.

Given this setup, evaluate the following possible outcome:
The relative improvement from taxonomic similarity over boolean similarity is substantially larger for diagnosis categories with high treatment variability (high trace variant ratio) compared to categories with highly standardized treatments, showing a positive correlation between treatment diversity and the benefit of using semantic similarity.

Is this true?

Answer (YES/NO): YES